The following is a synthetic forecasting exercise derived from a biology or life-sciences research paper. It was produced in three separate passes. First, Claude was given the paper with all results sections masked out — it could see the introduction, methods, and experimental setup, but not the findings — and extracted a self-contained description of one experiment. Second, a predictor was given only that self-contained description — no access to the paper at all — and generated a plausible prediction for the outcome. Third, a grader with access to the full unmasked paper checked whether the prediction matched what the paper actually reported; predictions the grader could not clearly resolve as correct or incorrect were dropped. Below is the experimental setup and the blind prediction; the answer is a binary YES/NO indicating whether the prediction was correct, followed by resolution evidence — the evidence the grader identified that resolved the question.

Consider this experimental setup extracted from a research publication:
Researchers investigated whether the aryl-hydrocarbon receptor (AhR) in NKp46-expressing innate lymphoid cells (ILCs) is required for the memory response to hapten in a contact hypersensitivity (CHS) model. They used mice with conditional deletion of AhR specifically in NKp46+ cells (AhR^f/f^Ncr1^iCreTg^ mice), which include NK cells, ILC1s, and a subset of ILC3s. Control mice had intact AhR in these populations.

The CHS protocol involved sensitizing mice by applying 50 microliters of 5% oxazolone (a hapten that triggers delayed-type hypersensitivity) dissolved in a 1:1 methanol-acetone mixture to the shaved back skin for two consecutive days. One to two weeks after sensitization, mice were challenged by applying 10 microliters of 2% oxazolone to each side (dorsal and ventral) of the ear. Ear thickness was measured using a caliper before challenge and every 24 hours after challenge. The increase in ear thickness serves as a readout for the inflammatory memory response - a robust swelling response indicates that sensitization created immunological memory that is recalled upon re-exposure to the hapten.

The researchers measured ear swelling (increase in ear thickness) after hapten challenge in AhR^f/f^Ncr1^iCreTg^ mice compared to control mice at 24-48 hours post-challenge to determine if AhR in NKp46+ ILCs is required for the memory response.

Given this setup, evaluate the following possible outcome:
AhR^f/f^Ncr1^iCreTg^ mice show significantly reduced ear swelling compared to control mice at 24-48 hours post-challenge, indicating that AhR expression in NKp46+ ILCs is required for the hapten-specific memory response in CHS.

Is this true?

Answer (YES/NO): NO